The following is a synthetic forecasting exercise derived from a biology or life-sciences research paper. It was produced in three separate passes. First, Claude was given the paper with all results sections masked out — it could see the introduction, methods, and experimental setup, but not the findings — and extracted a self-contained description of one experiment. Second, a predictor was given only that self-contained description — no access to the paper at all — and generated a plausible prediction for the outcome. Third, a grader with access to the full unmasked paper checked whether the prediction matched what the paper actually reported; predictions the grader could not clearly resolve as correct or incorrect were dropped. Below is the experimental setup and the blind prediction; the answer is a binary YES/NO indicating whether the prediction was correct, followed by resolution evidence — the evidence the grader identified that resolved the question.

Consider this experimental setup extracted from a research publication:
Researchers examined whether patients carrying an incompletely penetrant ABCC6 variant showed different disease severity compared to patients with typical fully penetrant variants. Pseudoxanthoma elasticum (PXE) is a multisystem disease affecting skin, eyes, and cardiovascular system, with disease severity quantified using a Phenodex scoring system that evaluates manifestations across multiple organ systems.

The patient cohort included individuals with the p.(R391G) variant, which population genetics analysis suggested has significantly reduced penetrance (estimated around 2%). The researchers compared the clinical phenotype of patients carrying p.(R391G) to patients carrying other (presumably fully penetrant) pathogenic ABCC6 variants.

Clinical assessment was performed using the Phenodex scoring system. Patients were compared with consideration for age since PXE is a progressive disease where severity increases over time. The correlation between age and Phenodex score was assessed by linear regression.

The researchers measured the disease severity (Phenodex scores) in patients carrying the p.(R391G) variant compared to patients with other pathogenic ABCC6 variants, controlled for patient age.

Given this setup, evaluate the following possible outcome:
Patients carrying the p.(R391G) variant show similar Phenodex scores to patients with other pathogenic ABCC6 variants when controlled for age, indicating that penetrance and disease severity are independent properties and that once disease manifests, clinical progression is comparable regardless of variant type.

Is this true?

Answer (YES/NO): YES